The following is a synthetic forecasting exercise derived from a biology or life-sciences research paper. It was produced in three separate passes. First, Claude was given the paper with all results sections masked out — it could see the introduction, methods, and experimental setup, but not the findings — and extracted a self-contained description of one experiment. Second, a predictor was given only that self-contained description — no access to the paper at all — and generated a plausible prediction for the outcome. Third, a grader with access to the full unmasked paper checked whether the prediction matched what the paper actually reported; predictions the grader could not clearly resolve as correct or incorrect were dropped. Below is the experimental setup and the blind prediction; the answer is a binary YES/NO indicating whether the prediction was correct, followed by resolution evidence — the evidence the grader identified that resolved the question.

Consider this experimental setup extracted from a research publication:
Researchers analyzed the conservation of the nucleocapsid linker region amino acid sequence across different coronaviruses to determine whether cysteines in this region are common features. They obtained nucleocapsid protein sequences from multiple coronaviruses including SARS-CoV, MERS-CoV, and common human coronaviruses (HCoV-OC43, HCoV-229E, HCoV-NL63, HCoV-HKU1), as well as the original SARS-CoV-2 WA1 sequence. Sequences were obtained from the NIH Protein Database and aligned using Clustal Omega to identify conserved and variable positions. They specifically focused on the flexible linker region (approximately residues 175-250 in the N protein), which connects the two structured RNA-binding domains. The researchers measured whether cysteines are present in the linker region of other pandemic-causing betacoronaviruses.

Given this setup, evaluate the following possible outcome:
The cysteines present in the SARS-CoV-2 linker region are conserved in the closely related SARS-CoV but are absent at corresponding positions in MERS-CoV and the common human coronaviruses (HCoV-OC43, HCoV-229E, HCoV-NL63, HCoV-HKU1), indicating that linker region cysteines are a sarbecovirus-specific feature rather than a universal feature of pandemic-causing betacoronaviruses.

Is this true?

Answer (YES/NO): NO